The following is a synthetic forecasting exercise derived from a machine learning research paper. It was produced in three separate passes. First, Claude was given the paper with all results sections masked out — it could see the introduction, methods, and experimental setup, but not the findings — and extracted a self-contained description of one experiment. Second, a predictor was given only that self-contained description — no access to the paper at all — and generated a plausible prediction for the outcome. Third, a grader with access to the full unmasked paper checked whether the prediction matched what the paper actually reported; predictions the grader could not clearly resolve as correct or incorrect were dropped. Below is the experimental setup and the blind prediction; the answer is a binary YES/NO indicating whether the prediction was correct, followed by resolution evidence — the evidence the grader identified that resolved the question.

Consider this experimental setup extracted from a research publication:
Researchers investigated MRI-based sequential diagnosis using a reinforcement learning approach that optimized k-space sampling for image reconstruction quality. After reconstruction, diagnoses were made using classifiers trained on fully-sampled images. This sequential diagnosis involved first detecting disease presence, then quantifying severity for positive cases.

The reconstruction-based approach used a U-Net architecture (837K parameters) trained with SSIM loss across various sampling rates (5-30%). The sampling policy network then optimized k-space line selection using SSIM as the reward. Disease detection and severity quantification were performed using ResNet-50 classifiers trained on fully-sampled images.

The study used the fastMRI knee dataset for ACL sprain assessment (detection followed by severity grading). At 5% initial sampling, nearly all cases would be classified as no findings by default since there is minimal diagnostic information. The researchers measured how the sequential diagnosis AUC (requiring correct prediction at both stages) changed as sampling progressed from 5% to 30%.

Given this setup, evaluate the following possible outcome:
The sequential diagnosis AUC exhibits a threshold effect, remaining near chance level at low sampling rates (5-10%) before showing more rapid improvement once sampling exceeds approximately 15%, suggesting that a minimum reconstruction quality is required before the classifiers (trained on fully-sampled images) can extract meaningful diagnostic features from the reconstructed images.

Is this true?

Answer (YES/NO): NO